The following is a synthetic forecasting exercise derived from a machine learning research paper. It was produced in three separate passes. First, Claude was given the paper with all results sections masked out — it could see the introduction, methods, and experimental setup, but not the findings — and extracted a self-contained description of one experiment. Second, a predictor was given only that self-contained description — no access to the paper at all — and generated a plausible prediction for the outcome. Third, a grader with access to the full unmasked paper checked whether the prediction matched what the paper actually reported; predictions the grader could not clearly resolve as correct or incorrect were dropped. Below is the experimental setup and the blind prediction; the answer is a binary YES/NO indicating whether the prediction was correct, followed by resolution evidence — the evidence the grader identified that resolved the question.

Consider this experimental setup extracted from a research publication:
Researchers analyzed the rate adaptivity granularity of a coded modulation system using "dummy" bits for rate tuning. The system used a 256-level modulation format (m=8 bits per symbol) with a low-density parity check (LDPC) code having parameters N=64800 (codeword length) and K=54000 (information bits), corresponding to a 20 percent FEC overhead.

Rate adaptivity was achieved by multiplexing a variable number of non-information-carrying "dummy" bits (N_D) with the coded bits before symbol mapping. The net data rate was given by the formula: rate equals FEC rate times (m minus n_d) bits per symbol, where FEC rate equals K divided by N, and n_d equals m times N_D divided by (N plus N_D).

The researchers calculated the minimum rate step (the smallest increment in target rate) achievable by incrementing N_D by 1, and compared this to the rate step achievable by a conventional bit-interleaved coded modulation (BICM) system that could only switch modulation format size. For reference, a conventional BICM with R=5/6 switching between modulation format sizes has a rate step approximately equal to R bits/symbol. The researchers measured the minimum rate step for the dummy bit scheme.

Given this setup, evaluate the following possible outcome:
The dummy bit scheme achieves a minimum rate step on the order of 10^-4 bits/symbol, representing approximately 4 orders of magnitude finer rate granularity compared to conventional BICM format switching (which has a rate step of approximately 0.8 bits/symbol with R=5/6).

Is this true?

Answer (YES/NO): YES